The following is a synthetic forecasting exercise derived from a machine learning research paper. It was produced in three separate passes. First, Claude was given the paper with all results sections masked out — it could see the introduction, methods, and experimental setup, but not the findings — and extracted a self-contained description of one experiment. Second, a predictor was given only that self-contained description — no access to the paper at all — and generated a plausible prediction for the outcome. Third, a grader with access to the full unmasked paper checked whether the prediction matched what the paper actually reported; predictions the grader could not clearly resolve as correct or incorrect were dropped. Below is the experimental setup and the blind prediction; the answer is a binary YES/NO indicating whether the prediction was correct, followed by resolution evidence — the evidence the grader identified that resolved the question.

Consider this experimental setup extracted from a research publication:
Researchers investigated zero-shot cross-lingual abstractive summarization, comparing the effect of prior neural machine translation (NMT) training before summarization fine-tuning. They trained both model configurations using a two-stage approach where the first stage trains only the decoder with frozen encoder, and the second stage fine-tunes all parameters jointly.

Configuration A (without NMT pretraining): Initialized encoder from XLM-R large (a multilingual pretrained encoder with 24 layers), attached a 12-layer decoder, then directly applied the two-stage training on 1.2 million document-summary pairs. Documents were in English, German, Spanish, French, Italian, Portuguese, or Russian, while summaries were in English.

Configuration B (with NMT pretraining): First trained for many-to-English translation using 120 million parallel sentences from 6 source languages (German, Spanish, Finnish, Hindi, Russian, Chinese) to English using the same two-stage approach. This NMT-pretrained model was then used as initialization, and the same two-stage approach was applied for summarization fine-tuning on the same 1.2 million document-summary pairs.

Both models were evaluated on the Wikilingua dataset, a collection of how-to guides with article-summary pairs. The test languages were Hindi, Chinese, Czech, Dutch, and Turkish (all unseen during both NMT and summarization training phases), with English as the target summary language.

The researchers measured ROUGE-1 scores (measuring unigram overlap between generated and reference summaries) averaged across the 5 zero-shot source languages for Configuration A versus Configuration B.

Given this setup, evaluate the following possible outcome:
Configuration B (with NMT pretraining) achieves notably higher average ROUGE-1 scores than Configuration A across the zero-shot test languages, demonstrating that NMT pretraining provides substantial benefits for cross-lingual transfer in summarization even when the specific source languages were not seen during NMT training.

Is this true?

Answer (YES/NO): YES